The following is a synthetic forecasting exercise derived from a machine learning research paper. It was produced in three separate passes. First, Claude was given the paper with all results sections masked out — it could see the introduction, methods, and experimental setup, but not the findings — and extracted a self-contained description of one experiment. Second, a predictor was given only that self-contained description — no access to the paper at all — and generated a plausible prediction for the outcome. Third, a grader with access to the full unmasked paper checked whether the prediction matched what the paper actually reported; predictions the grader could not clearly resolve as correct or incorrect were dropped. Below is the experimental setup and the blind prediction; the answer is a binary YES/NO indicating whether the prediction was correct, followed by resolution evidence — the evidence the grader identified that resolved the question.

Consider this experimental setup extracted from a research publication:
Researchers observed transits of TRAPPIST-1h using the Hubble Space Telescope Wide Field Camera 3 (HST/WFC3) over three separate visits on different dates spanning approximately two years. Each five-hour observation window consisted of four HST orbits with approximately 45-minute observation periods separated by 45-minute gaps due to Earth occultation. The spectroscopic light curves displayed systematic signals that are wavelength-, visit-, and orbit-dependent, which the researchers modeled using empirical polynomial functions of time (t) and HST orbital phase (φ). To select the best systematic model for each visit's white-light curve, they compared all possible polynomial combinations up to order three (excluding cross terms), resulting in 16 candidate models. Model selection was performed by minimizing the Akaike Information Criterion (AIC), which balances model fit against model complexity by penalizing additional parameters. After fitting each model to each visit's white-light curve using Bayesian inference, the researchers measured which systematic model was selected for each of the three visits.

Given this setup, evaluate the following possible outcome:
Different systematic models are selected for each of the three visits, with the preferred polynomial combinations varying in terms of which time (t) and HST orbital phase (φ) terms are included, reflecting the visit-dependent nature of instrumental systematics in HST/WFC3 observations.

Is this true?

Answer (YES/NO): YES